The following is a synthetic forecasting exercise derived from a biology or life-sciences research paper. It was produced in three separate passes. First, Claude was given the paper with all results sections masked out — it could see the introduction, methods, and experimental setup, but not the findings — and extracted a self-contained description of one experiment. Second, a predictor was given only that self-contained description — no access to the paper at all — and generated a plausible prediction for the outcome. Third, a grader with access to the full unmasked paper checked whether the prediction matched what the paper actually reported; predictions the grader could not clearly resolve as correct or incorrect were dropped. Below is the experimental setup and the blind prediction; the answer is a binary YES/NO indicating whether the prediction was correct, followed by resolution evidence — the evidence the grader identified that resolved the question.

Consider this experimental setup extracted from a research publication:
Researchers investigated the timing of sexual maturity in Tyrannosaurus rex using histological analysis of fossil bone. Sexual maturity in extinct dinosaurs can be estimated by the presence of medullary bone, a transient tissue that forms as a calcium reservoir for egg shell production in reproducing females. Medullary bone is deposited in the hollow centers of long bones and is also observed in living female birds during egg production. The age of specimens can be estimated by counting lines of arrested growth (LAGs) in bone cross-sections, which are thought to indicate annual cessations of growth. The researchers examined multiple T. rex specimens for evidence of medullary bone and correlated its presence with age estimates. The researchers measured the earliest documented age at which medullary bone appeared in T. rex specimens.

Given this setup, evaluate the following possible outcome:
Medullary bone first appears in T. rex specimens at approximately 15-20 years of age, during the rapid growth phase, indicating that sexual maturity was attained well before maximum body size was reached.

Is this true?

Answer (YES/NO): YES